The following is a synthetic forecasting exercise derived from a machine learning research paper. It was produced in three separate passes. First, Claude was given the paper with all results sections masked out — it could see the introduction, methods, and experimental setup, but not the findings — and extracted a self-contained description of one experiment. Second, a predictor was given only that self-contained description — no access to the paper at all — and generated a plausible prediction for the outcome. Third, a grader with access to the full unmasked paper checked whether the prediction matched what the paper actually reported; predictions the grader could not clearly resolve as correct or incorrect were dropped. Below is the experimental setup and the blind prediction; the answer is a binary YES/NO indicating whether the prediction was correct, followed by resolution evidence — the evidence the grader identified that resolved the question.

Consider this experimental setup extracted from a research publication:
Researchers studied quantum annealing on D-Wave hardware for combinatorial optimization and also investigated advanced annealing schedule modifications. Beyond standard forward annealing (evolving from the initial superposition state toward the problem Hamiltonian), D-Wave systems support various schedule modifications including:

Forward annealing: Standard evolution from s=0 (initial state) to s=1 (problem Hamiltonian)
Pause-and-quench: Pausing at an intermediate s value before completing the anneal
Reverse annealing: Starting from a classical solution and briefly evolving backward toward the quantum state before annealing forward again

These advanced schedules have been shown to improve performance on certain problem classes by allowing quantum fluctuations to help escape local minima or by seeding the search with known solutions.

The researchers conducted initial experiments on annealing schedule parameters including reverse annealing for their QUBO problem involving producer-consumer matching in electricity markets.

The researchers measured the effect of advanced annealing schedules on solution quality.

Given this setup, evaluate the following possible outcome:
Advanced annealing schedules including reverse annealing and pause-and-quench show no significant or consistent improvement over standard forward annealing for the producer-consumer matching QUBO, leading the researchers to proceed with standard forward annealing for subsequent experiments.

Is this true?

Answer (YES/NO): YES